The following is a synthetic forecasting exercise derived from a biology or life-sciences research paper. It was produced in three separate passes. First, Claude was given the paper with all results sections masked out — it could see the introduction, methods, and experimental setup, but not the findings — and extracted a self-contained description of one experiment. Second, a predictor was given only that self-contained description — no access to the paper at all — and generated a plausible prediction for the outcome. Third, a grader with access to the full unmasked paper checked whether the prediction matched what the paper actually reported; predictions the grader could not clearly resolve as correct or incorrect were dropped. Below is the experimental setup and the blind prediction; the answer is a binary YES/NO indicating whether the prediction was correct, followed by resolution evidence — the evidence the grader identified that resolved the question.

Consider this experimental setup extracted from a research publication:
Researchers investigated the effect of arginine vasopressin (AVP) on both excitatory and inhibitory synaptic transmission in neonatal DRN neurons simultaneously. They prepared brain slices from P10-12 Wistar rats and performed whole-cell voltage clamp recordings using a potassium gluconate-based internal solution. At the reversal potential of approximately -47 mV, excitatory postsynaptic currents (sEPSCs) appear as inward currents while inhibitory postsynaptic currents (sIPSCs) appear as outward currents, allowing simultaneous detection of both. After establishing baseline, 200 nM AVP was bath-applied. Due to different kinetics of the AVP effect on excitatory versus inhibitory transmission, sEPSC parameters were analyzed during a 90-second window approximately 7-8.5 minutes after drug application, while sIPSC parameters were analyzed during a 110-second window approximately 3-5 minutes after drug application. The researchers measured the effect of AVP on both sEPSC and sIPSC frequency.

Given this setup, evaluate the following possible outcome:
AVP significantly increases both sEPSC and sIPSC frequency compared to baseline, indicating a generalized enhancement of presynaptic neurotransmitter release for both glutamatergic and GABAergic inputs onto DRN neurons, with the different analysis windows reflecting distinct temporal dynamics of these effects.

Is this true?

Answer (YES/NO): NO